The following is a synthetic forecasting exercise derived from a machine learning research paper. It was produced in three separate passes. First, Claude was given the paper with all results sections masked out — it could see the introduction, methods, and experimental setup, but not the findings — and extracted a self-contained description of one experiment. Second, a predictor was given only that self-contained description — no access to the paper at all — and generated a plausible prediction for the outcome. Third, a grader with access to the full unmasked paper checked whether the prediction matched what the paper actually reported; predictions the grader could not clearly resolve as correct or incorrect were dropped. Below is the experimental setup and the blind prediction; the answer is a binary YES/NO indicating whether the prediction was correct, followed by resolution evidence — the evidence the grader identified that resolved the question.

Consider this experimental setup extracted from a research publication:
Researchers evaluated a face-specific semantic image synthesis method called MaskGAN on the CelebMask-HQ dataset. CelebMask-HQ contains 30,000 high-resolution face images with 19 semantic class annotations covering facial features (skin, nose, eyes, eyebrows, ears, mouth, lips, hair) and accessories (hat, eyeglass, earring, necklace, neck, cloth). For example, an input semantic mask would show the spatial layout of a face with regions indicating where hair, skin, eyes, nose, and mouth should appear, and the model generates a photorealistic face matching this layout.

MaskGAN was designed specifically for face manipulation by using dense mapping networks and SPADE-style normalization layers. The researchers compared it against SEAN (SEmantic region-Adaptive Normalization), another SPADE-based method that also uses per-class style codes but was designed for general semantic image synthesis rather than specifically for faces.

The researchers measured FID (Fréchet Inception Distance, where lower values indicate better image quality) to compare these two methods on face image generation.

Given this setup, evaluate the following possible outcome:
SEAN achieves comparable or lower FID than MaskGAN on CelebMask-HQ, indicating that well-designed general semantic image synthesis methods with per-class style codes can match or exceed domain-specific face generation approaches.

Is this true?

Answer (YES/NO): YES